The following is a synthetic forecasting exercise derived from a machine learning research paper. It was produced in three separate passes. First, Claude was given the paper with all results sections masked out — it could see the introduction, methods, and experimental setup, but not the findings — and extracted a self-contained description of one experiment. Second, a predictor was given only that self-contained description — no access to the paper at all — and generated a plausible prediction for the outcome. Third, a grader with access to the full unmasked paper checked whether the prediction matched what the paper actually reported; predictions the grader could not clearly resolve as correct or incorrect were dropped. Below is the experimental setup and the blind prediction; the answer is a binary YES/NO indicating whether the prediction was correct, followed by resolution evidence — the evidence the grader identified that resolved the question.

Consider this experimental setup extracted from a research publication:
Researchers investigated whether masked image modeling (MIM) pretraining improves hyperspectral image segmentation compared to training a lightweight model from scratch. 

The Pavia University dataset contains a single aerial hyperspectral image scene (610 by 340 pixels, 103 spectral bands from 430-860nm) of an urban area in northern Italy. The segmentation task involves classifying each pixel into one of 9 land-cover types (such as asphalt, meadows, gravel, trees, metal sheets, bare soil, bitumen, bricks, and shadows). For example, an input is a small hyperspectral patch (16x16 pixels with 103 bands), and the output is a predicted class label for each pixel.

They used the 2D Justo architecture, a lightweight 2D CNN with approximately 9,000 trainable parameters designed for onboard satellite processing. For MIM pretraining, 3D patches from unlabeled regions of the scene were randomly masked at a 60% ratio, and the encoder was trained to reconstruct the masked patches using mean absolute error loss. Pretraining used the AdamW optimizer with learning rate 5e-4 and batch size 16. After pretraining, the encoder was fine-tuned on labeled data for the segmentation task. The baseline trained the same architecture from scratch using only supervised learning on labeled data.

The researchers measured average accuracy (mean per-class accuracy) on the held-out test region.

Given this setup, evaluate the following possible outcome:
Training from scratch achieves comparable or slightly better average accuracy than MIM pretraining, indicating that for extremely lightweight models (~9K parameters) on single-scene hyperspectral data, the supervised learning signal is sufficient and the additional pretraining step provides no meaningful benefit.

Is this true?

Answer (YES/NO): NO